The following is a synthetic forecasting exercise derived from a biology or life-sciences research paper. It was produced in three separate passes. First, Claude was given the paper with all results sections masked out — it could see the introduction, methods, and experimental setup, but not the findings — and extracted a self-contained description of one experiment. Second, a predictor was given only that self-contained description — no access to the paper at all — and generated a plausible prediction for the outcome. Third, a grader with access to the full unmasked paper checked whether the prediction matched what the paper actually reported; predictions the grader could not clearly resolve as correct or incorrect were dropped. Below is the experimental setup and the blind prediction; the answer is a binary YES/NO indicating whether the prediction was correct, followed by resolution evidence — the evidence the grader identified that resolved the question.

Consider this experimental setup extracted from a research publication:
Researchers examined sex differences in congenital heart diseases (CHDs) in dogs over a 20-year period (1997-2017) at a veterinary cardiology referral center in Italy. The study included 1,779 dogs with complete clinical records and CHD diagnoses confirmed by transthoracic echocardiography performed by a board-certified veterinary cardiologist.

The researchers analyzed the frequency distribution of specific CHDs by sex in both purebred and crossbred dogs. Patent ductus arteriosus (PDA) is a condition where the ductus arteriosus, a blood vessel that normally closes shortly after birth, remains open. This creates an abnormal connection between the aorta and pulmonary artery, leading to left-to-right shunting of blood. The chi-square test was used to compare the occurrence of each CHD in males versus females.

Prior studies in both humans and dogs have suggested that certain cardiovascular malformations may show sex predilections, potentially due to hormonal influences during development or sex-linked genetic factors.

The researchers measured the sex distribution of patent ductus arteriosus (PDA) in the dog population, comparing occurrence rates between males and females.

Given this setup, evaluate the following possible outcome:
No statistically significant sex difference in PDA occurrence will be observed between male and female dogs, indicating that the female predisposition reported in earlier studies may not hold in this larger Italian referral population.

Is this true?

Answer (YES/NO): NO